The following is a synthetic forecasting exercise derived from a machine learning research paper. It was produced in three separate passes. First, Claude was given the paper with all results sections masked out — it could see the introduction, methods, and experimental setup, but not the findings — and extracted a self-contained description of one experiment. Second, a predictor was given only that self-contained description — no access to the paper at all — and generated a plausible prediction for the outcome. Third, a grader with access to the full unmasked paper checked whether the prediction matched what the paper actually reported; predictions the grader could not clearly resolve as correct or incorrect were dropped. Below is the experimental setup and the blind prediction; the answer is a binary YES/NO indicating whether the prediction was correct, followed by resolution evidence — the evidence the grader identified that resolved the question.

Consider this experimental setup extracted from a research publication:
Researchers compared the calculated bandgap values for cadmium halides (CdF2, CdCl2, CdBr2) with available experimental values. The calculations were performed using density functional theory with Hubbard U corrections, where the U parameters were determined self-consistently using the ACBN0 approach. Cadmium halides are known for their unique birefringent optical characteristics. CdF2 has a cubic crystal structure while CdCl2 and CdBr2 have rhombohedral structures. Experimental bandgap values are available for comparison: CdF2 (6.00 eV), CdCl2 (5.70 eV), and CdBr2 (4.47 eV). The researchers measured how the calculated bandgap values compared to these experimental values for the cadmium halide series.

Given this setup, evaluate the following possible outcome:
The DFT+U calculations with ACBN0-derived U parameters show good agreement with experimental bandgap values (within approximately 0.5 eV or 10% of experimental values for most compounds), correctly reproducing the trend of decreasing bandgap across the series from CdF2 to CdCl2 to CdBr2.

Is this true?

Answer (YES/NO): YES